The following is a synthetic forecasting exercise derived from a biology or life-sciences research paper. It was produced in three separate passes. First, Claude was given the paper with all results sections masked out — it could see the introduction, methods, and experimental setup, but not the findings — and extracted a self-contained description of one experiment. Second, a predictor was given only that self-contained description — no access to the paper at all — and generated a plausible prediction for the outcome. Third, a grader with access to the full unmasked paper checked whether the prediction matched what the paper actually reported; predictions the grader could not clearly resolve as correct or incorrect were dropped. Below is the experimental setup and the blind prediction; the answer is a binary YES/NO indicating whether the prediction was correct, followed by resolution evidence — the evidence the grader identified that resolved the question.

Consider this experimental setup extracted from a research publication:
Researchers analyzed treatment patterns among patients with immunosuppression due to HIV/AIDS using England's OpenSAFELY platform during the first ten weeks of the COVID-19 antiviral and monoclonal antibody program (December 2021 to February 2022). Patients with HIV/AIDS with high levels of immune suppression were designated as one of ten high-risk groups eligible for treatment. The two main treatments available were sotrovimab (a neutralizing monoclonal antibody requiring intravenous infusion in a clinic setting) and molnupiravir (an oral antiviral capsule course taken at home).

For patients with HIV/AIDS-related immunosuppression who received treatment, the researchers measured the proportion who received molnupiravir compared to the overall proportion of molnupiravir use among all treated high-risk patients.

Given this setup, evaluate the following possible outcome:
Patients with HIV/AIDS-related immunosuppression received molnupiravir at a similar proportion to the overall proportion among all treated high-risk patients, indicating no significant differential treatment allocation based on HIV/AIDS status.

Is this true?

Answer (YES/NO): NO